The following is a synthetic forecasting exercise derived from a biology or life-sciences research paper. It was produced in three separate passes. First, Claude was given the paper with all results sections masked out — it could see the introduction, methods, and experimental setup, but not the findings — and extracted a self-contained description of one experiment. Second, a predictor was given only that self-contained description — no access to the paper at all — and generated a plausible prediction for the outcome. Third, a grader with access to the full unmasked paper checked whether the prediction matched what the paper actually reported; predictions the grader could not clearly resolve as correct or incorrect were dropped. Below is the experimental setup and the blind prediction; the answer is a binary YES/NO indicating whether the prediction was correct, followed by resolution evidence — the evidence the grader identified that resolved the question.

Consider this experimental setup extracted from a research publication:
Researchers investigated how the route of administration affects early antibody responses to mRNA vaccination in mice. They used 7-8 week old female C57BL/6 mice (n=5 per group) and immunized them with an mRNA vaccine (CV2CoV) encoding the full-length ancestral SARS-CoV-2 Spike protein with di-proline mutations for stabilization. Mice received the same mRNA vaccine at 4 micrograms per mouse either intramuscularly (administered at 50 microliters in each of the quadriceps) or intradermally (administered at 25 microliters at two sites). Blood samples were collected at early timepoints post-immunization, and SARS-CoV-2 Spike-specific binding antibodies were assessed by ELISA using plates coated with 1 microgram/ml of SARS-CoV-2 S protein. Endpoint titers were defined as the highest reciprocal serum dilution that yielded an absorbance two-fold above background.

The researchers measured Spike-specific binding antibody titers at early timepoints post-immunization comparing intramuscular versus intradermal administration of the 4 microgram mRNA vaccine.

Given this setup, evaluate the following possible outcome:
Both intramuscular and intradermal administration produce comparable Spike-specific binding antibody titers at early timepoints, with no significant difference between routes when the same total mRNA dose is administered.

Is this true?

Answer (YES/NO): NO